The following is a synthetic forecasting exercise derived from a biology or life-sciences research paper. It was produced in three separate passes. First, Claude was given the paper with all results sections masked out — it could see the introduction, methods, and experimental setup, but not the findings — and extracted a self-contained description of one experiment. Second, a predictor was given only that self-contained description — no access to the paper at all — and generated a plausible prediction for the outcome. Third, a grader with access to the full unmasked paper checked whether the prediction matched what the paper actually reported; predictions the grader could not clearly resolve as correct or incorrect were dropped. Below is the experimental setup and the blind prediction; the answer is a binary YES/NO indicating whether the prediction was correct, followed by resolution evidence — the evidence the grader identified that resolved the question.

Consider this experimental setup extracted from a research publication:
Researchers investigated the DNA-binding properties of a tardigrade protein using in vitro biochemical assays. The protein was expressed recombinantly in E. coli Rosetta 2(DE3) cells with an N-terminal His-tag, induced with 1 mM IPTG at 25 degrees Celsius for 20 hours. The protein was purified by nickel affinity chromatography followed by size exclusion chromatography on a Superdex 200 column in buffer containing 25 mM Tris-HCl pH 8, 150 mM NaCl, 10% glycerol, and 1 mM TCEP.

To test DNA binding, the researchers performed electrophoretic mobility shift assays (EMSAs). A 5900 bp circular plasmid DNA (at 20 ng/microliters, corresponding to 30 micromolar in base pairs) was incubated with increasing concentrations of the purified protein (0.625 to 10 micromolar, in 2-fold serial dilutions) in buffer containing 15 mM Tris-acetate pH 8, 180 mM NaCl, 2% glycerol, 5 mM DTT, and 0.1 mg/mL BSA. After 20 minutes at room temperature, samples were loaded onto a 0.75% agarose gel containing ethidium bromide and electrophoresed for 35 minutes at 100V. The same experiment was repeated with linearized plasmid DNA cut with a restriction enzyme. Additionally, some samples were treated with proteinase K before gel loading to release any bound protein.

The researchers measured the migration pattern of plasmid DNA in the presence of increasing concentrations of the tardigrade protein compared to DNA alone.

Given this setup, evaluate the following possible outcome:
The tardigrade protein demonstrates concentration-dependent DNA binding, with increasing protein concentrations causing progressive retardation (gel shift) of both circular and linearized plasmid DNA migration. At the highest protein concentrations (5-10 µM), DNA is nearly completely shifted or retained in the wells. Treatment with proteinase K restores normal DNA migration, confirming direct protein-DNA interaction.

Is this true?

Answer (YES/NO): YES